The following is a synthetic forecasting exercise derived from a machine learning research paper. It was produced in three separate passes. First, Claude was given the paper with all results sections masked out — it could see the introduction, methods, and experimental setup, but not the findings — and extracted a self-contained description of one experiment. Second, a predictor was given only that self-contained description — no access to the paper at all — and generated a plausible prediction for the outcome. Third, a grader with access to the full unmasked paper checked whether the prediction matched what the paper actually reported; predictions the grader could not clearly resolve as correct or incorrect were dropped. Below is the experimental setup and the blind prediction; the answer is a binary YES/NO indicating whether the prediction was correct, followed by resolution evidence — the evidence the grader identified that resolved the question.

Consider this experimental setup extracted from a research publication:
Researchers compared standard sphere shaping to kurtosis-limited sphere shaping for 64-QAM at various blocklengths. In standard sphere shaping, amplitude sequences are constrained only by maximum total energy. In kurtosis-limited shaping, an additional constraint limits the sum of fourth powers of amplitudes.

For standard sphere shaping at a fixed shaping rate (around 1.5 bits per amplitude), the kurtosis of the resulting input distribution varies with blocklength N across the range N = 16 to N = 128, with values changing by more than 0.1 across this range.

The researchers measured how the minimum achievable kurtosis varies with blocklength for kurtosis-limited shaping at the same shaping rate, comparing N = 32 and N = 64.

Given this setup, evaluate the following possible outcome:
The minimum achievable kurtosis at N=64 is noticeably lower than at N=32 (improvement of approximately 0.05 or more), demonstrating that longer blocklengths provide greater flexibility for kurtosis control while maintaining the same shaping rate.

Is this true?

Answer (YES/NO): NO